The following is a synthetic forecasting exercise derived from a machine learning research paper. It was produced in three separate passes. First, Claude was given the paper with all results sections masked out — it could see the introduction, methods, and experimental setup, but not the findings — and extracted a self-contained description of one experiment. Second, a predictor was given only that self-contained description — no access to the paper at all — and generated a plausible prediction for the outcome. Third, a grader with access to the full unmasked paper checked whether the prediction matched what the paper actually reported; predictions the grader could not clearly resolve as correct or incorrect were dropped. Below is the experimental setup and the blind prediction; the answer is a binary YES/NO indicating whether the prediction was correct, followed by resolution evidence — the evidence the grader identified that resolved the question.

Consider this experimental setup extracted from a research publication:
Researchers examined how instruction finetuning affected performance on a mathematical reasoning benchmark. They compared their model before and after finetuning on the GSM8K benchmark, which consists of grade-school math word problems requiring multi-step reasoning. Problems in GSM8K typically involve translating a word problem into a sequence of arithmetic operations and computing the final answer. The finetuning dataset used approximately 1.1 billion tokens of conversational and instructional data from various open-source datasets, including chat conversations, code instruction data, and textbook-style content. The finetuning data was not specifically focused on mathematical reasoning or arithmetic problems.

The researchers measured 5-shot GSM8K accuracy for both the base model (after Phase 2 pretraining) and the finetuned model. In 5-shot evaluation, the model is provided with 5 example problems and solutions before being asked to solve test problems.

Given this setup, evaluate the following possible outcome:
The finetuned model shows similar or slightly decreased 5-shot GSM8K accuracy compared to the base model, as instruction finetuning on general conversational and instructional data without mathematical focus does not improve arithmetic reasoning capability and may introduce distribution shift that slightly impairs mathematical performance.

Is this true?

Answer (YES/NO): NO